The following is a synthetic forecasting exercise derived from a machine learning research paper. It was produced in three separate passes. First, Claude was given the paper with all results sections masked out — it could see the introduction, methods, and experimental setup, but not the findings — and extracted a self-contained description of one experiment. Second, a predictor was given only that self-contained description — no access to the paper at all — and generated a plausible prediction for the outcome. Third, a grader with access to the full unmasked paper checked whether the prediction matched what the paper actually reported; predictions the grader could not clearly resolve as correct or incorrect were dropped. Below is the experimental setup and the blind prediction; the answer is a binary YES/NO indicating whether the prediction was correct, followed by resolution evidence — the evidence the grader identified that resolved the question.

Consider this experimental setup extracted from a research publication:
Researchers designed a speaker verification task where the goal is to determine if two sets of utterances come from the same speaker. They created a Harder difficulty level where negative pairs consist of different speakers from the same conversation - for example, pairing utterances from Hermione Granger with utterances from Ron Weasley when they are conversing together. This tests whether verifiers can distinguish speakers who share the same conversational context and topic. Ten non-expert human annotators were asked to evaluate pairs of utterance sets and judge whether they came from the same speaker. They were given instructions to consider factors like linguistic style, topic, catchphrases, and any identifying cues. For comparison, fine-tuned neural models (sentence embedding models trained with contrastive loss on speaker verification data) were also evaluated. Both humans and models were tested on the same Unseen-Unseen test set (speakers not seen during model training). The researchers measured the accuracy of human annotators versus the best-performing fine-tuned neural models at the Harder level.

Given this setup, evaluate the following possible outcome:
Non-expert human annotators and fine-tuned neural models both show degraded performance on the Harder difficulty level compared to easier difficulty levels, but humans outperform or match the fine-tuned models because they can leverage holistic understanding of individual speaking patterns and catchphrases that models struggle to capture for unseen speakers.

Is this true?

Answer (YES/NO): NO